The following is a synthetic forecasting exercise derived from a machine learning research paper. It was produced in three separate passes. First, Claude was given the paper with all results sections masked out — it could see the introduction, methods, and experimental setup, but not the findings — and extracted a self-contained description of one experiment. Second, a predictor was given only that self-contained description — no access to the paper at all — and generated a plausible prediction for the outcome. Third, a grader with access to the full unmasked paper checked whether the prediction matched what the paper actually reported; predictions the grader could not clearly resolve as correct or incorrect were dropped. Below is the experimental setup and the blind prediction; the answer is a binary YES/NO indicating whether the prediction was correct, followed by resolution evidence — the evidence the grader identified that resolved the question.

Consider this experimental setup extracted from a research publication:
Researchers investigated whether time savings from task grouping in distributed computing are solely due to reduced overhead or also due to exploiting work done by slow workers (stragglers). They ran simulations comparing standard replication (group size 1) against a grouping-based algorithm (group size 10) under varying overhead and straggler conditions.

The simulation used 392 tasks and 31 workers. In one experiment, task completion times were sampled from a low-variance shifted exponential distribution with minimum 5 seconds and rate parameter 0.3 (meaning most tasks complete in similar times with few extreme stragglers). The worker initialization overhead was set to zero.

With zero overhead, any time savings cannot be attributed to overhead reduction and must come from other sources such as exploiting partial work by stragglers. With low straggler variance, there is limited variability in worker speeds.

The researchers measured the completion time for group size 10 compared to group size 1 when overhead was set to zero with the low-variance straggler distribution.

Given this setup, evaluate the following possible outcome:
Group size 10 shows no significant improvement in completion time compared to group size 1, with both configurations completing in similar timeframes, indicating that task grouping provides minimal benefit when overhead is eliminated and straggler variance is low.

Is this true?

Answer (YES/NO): YES